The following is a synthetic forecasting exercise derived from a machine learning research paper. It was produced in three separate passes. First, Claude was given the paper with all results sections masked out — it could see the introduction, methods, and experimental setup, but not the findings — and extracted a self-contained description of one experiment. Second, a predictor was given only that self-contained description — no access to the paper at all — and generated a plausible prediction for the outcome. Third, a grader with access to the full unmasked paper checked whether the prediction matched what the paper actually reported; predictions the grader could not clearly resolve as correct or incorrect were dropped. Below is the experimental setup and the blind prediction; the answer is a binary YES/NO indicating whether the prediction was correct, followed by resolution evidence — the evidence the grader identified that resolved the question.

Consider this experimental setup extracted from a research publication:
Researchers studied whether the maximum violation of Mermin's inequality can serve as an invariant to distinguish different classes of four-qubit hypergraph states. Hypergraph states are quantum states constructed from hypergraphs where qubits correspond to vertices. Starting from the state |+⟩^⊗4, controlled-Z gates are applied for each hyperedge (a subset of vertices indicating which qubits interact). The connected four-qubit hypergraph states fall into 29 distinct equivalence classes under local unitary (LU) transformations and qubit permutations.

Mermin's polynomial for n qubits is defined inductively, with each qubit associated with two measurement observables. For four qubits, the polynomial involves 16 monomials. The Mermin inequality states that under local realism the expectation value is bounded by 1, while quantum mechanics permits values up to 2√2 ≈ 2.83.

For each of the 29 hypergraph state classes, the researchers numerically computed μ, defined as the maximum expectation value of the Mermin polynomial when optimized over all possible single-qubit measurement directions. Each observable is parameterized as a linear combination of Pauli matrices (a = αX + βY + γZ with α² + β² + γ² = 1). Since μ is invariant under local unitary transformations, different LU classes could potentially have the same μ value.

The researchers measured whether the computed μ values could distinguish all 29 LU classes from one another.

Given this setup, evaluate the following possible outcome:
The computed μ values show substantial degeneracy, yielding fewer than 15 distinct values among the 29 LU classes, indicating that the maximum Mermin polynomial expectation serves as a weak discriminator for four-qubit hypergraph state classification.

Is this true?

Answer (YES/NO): NO